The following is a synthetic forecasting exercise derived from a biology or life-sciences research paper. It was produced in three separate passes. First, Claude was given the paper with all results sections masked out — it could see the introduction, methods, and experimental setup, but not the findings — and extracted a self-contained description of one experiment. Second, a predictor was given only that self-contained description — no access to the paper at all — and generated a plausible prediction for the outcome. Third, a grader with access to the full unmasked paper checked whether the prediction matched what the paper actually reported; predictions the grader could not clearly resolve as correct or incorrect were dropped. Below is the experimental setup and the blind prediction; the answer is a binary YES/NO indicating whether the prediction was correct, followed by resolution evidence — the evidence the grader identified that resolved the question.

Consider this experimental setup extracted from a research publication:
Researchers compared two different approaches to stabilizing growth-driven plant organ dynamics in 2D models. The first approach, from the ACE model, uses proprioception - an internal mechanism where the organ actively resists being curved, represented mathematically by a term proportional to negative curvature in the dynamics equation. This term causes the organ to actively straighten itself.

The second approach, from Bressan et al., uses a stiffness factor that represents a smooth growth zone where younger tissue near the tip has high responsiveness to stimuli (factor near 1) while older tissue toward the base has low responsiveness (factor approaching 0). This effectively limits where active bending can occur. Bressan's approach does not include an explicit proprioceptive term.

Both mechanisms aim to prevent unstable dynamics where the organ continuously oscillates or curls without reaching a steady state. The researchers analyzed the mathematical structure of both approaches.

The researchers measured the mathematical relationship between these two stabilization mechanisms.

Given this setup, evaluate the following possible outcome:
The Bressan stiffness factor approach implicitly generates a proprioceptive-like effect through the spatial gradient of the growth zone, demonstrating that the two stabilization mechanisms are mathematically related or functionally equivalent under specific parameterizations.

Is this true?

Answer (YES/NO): NO